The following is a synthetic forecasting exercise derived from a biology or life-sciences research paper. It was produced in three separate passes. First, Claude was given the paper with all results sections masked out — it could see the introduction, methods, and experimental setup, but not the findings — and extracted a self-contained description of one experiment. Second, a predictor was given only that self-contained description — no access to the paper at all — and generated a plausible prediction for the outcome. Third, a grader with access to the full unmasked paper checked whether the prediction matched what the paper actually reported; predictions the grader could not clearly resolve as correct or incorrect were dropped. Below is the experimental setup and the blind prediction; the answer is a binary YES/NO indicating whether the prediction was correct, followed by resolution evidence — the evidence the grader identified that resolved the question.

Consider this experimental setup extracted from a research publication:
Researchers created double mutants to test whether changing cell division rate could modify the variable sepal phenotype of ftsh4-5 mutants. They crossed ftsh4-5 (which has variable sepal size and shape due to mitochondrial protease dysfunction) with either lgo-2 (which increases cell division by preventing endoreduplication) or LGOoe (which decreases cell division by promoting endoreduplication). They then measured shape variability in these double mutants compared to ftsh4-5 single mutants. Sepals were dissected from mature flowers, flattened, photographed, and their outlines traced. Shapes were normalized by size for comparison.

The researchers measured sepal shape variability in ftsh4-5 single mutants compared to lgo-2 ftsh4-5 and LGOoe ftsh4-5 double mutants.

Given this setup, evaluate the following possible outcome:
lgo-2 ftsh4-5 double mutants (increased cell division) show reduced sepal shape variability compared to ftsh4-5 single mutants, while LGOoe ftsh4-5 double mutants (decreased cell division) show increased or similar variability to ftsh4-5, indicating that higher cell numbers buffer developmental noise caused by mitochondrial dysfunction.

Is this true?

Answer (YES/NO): NO